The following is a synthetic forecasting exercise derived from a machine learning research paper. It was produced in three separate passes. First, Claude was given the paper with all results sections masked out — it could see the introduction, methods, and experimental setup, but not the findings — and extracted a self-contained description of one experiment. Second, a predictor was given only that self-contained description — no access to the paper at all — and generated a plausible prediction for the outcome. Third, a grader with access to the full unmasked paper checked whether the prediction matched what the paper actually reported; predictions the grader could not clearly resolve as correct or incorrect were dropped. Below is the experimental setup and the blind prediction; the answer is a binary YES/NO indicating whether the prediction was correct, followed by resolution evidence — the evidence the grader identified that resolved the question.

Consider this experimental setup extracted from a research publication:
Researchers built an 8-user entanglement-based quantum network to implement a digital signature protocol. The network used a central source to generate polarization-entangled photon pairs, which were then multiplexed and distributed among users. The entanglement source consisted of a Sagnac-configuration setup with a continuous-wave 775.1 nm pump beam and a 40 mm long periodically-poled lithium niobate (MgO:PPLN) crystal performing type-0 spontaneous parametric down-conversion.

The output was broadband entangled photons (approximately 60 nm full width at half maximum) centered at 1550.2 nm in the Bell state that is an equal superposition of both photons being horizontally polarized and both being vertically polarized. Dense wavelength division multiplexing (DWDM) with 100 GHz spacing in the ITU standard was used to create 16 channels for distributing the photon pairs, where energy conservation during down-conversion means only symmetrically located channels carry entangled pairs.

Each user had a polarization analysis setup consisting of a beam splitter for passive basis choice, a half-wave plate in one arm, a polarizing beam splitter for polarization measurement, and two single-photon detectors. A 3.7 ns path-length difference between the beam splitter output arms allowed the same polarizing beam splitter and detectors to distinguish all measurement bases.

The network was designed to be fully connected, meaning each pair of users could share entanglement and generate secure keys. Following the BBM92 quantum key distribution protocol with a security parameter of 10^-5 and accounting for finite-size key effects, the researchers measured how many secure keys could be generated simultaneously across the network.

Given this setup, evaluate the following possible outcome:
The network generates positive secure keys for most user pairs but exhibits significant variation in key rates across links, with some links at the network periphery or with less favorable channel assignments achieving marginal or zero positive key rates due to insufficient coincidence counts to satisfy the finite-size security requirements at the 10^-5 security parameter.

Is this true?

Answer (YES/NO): NO